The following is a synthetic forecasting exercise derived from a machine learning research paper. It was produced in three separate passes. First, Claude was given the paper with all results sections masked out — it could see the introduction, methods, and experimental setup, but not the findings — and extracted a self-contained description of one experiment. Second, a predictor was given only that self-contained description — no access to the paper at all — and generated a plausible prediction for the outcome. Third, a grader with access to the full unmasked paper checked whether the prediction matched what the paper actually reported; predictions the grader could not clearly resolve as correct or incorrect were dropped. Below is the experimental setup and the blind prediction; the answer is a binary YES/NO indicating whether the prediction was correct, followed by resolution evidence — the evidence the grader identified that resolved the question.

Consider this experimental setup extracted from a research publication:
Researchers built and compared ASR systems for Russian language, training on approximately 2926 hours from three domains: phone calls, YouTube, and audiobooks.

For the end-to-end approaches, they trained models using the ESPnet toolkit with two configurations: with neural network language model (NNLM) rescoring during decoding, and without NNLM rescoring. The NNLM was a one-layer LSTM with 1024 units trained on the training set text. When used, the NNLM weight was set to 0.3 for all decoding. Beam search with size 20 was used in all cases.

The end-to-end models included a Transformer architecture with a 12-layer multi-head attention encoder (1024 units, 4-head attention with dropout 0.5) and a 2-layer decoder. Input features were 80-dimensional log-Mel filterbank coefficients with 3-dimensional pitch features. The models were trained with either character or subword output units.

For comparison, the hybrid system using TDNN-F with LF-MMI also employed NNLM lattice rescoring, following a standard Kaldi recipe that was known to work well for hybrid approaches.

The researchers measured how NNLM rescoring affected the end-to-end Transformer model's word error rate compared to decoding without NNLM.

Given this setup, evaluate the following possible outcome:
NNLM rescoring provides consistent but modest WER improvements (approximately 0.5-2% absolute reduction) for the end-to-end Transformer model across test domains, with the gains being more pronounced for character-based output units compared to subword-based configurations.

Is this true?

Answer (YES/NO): NO